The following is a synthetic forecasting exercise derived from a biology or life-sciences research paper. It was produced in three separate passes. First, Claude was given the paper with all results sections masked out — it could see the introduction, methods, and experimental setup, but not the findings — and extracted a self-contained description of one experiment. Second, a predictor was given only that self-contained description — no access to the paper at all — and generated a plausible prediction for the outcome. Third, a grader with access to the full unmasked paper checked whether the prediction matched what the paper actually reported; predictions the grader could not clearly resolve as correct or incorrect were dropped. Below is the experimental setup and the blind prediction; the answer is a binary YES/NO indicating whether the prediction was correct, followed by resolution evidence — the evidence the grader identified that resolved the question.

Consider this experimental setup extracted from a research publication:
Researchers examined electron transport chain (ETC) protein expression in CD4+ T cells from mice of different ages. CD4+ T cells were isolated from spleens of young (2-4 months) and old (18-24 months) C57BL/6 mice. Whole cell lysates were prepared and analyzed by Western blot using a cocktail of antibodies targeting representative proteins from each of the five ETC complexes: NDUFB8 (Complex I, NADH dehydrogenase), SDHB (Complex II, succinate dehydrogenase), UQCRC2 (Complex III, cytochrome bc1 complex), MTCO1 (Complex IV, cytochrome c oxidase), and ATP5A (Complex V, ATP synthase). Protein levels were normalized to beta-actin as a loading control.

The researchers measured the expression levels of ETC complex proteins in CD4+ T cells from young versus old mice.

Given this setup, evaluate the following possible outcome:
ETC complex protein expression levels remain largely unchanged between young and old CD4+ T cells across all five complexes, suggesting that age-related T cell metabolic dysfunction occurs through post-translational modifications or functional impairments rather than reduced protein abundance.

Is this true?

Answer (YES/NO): NO